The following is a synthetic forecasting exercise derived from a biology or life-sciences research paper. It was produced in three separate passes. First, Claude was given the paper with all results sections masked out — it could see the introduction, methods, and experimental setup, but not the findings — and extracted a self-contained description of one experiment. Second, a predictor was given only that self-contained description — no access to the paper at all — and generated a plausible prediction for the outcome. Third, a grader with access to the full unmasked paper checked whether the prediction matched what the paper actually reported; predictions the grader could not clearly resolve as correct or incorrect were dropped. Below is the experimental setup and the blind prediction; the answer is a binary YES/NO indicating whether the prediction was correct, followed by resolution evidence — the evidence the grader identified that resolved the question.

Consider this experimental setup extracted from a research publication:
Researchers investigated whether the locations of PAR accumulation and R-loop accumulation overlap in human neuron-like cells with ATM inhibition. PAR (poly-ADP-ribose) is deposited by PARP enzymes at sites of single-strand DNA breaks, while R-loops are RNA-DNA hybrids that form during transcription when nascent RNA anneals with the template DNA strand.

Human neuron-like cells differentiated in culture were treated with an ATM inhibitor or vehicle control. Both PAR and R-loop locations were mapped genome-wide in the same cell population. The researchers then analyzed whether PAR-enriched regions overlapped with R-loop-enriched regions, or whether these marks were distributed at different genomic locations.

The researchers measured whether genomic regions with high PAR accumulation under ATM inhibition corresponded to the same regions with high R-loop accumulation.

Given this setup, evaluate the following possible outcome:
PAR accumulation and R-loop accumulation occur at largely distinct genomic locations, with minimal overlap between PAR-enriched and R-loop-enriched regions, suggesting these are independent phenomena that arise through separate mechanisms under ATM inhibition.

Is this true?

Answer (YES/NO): NO